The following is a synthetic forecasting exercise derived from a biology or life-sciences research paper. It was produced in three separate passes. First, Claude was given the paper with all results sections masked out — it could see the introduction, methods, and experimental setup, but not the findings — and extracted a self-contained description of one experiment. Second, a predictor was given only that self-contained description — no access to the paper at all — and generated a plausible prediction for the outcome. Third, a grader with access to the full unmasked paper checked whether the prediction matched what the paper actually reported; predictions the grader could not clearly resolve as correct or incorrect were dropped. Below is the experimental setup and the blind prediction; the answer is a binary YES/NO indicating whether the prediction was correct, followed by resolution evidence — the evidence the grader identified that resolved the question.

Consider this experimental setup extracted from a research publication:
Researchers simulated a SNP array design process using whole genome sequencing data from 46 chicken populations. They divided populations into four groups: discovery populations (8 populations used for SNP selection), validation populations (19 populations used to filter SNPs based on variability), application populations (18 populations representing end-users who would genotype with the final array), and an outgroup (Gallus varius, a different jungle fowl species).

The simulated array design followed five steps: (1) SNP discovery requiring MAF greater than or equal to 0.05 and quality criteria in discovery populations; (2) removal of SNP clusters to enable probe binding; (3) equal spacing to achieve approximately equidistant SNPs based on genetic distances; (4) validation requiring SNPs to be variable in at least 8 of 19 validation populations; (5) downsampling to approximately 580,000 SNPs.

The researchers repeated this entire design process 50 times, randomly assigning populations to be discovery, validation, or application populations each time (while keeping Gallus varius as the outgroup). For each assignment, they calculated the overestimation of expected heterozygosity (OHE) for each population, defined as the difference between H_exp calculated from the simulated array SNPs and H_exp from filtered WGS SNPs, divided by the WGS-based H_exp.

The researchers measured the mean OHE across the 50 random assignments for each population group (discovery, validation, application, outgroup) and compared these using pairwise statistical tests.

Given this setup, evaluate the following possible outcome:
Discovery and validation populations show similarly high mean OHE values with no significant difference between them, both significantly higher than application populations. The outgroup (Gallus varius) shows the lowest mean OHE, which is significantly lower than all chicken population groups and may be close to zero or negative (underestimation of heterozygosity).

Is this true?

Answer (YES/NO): NO